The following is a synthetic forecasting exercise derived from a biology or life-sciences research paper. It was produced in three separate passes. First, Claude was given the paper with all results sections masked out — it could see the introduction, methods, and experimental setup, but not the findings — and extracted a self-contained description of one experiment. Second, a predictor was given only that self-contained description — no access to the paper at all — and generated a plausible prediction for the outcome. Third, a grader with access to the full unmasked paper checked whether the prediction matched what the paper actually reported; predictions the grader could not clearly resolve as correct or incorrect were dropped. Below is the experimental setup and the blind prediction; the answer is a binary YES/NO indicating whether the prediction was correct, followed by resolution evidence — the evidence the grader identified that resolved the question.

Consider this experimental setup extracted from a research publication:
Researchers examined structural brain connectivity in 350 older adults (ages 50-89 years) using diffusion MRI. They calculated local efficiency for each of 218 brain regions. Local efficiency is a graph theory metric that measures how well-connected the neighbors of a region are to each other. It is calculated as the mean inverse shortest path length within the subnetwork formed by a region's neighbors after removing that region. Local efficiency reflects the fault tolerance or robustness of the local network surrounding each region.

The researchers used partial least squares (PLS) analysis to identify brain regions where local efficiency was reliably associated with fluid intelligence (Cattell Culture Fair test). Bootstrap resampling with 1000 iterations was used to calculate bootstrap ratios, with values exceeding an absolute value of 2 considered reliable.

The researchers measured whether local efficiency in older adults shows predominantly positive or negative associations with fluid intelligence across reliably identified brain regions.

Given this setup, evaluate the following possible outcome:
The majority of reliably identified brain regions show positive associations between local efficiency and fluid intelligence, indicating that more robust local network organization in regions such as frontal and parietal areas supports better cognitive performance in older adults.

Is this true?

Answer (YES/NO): NO